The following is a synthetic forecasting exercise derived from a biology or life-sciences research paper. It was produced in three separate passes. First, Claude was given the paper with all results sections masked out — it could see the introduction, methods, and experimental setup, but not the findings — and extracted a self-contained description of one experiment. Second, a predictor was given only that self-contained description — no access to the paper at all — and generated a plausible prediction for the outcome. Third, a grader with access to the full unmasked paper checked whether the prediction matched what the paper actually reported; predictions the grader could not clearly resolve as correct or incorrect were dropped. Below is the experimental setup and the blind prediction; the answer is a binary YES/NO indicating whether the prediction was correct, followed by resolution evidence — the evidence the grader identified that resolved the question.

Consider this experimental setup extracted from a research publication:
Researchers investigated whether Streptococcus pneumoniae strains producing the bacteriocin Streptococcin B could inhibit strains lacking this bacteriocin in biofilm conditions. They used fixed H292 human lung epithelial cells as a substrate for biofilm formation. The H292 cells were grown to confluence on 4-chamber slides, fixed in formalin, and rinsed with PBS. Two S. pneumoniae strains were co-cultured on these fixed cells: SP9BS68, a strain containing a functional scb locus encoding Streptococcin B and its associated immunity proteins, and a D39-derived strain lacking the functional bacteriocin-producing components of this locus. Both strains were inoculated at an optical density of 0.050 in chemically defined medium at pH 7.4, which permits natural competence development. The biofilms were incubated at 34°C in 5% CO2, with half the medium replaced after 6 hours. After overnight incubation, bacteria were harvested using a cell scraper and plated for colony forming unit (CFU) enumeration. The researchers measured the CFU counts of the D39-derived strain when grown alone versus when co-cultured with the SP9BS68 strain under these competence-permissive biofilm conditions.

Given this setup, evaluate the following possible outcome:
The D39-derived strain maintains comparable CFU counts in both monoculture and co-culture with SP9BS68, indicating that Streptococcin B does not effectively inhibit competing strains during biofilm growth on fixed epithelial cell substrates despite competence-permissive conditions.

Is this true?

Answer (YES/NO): NO